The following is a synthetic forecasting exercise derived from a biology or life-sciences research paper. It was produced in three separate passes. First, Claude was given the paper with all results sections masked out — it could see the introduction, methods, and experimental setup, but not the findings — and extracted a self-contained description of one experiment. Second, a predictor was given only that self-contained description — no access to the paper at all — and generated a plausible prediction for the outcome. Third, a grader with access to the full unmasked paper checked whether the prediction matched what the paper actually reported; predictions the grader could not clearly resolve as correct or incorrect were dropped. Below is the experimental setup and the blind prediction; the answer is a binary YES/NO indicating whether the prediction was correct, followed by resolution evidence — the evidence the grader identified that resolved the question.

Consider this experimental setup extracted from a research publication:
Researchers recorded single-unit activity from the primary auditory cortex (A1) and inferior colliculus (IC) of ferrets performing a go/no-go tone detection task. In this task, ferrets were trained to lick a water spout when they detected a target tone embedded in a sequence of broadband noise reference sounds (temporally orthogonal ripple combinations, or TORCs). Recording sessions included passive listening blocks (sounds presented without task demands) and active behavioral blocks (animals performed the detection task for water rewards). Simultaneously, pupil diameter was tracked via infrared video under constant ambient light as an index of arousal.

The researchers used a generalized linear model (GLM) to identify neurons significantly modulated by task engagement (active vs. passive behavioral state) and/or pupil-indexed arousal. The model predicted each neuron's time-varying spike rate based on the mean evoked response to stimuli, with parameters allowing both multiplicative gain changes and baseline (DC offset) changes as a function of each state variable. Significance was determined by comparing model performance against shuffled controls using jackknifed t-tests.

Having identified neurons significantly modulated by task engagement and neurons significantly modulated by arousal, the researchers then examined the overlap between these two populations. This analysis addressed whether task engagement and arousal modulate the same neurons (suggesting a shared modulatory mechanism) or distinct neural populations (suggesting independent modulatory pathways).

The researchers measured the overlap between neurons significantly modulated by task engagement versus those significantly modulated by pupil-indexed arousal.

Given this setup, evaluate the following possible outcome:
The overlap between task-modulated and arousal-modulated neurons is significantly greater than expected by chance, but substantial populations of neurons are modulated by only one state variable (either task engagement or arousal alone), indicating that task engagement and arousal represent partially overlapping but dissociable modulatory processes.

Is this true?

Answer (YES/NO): NO